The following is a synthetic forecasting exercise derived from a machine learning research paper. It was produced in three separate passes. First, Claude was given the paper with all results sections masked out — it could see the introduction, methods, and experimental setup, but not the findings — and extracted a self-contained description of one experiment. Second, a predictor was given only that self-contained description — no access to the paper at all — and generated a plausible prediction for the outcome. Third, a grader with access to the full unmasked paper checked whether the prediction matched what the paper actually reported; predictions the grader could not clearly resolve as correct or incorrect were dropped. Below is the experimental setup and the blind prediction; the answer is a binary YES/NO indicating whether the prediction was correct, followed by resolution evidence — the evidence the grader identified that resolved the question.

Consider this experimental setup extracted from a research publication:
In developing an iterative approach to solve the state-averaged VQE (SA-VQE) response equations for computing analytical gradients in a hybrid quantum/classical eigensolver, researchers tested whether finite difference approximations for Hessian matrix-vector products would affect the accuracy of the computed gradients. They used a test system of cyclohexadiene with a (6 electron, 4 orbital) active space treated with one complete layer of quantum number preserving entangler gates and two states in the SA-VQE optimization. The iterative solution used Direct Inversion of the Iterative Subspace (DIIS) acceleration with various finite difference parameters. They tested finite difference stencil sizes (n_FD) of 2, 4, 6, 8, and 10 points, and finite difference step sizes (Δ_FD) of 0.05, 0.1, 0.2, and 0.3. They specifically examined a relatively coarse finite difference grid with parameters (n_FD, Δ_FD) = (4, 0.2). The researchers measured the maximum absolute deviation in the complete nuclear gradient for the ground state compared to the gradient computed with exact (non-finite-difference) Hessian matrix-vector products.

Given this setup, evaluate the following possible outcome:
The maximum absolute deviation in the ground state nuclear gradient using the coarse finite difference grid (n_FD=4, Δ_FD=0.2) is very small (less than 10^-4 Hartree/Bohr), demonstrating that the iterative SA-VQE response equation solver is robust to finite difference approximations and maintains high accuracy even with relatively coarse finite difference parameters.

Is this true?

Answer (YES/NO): YES